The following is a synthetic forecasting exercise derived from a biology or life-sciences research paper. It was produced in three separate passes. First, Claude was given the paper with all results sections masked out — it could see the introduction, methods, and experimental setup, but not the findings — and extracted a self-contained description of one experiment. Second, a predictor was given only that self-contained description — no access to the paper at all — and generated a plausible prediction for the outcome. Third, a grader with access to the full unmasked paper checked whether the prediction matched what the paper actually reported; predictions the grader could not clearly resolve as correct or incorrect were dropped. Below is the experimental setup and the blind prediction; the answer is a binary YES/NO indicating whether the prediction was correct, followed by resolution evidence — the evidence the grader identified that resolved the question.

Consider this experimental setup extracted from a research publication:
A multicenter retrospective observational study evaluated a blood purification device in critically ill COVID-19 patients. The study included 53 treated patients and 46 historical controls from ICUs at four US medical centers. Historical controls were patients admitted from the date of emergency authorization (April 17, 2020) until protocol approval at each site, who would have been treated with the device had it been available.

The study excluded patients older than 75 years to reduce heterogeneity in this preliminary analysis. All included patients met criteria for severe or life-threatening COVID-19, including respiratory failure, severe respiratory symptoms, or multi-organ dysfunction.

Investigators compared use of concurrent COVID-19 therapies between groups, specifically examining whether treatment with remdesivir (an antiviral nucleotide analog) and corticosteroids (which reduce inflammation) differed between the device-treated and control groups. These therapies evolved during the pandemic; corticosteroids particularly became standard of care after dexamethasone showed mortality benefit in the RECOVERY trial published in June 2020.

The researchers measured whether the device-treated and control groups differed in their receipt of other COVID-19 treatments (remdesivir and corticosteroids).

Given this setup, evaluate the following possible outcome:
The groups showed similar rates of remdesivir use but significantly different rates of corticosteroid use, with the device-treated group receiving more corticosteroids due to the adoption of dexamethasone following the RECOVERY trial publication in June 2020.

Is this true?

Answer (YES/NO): NO